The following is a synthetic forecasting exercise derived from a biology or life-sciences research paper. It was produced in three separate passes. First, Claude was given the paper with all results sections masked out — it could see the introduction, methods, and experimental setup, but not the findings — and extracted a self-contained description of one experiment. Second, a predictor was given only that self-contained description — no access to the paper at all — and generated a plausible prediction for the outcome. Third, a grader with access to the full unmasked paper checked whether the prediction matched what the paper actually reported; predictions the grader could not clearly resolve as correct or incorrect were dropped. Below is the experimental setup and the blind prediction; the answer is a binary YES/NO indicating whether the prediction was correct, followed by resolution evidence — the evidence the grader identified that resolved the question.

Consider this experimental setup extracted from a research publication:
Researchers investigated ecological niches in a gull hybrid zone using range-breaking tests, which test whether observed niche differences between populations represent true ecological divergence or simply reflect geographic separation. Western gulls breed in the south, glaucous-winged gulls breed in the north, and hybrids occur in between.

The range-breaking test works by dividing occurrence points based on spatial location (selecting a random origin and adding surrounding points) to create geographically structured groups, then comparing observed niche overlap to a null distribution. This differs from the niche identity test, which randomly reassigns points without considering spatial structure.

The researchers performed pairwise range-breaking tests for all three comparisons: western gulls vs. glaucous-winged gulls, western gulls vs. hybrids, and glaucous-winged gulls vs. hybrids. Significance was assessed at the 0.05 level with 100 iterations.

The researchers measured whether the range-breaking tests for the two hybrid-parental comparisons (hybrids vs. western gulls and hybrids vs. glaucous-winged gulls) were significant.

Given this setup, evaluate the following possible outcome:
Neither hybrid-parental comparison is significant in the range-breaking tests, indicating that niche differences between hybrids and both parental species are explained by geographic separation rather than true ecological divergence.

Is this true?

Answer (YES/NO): NO